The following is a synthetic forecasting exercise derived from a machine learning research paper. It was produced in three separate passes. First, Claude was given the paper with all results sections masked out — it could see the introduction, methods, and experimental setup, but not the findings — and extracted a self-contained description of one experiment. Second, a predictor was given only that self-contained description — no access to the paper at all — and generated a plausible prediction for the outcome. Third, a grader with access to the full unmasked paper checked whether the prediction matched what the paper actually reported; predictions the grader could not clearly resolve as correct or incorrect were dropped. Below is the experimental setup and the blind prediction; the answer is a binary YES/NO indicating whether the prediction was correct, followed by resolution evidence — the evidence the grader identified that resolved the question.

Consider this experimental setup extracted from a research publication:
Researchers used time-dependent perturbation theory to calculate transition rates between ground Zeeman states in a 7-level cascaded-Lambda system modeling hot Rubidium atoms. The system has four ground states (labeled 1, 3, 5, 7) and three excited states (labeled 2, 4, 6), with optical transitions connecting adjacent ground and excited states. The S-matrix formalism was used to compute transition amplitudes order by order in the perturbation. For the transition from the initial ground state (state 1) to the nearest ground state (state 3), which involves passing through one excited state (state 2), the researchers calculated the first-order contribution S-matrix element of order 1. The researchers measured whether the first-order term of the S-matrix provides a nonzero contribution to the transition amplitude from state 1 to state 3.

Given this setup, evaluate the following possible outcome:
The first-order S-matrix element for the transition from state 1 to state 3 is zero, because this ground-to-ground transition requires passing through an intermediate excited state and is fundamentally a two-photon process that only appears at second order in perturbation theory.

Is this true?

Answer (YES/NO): YES